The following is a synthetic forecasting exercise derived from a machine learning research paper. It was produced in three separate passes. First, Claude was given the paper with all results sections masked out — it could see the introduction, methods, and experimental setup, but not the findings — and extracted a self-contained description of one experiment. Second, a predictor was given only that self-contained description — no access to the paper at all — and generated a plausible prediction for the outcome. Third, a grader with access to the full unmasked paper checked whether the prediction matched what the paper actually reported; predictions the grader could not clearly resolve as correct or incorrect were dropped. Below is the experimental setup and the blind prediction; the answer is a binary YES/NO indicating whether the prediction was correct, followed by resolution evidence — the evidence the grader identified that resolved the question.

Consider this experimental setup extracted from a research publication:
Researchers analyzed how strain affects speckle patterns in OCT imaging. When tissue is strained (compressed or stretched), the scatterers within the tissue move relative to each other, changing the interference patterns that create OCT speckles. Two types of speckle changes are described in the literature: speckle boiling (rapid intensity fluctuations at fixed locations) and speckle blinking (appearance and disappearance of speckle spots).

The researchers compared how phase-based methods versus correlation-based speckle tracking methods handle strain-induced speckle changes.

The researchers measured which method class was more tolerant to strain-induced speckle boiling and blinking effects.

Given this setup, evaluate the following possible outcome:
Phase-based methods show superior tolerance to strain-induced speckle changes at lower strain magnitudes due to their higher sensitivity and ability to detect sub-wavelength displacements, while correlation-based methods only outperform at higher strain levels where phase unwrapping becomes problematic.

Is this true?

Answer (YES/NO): NO